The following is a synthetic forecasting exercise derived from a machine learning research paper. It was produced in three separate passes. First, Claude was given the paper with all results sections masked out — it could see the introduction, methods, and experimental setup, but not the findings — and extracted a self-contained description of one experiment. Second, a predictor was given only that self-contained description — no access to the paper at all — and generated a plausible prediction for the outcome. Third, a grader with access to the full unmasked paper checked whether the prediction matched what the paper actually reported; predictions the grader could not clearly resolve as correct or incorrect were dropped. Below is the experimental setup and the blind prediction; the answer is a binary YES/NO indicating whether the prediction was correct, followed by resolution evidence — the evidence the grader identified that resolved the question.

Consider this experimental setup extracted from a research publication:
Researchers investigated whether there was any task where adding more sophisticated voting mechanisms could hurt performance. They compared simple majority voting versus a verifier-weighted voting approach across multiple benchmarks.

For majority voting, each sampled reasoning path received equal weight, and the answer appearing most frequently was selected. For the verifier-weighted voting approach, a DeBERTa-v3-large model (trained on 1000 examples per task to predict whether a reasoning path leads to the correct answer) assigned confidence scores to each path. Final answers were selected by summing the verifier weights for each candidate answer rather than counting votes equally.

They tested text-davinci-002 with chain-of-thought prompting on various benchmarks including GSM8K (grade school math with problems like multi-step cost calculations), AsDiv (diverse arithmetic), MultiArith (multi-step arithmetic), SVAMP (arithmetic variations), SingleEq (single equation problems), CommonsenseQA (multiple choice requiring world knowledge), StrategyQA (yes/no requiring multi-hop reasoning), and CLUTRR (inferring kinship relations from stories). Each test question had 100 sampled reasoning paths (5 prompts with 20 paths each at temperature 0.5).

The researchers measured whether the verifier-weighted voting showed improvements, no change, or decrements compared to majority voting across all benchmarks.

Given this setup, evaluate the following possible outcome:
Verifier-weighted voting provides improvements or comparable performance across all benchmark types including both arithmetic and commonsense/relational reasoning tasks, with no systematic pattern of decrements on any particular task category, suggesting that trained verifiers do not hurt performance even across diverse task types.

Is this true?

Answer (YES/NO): YES